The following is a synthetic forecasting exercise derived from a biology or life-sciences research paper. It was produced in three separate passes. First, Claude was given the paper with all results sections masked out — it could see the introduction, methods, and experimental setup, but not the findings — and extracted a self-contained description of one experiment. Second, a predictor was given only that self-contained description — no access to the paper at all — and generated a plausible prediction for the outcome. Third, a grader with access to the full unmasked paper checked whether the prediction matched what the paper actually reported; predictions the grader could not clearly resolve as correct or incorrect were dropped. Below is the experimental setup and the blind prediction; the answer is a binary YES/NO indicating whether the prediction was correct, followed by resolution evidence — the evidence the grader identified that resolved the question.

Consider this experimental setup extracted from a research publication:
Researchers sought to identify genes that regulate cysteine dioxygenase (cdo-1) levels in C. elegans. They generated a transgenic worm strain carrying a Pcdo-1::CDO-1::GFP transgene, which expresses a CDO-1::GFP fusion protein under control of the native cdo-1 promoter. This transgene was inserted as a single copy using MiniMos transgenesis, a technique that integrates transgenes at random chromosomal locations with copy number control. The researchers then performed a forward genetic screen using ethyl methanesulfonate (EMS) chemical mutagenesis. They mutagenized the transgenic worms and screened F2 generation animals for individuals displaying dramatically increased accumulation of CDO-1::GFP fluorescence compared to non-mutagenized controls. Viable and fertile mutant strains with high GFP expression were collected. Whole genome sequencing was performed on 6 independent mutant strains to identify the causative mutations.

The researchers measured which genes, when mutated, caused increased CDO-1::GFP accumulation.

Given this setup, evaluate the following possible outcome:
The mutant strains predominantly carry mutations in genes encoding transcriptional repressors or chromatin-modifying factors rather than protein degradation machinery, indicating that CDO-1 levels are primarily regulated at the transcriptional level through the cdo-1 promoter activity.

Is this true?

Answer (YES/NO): NO